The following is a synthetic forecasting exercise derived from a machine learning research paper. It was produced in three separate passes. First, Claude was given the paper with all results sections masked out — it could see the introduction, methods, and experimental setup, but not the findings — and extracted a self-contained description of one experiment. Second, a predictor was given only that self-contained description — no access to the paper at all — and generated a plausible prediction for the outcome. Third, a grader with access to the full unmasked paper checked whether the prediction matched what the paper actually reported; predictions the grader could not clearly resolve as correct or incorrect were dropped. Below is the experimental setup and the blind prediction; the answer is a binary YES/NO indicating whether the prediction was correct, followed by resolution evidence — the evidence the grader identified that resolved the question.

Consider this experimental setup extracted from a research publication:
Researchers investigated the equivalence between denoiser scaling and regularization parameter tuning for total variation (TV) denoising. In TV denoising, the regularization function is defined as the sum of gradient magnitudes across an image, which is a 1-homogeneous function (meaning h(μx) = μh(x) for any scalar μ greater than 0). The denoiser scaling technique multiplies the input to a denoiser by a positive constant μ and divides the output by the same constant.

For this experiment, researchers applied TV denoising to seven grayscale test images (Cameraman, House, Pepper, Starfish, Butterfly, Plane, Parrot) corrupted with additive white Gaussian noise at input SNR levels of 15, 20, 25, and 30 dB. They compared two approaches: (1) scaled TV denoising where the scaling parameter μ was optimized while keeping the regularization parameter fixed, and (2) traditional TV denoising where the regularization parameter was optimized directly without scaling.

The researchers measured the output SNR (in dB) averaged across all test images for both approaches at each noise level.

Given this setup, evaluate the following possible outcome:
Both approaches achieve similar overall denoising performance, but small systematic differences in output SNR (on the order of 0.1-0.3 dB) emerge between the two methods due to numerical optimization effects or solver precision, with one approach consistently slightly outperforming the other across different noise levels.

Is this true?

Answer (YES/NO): NO